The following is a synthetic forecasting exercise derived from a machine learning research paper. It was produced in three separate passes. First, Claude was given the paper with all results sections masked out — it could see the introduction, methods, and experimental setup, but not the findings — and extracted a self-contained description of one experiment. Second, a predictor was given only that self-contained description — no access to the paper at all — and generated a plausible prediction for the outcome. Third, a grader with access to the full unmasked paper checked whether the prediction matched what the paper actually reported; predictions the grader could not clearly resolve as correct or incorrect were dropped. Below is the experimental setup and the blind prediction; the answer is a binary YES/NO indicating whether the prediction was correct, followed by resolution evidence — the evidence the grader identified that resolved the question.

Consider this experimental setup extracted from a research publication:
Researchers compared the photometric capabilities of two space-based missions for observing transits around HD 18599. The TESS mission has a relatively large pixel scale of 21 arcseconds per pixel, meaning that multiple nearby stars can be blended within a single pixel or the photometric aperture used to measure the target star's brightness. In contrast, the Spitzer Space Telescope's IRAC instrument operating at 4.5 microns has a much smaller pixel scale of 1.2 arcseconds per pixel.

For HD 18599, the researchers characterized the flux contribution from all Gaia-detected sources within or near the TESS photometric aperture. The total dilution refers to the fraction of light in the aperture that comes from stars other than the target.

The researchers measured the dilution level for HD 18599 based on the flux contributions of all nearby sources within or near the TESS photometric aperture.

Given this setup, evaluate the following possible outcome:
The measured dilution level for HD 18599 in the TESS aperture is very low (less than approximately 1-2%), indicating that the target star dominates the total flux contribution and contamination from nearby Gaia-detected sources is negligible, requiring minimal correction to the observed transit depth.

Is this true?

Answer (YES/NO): YES